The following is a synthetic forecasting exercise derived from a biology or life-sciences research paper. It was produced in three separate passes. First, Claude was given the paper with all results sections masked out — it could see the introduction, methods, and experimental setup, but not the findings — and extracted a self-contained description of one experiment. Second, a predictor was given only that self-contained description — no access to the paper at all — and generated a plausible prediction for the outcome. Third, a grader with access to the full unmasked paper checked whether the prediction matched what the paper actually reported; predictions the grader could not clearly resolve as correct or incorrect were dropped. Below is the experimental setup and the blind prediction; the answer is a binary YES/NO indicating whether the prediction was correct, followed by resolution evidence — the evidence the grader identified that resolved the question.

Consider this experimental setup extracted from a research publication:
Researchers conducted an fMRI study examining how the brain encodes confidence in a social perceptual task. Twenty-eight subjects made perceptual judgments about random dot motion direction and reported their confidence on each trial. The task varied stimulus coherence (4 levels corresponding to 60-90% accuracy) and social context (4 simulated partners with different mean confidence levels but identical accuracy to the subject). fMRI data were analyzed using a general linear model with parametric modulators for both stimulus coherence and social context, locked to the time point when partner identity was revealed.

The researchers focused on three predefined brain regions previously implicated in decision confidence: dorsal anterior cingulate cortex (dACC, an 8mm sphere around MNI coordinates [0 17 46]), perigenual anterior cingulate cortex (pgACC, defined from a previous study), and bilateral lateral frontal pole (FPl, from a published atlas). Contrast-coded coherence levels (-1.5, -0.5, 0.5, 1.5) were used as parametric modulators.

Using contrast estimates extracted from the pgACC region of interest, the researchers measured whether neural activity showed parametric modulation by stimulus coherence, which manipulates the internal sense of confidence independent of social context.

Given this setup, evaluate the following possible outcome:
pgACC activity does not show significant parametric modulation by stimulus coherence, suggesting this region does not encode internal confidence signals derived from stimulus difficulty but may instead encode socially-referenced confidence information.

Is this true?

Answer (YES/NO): NO